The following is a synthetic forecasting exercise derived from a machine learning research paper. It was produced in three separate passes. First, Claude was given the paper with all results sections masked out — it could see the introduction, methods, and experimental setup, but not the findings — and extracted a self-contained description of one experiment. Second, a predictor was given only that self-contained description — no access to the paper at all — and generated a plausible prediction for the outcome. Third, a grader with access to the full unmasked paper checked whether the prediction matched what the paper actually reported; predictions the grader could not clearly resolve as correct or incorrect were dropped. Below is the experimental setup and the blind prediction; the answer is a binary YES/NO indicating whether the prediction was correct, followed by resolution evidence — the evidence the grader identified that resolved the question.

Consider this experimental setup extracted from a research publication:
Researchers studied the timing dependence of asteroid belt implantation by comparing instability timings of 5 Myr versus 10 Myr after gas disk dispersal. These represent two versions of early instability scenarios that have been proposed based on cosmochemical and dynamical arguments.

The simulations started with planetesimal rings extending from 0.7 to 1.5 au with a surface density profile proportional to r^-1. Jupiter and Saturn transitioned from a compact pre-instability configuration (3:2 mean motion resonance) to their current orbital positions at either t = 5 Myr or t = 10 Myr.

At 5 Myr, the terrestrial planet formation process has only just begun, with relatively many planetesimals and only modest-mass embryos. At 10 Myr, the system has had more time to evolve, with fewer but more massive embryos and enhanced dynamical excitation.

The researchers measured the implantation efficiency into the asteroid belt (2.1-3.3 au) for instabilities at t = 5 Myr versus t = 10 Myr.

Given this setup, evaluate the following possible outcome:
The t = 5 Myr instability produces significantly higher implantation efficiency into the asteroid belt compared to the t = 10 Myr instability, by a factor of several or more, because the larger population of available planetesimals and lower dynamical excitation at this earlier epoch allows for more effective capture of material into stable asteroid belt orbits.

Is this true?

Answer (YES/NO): NO